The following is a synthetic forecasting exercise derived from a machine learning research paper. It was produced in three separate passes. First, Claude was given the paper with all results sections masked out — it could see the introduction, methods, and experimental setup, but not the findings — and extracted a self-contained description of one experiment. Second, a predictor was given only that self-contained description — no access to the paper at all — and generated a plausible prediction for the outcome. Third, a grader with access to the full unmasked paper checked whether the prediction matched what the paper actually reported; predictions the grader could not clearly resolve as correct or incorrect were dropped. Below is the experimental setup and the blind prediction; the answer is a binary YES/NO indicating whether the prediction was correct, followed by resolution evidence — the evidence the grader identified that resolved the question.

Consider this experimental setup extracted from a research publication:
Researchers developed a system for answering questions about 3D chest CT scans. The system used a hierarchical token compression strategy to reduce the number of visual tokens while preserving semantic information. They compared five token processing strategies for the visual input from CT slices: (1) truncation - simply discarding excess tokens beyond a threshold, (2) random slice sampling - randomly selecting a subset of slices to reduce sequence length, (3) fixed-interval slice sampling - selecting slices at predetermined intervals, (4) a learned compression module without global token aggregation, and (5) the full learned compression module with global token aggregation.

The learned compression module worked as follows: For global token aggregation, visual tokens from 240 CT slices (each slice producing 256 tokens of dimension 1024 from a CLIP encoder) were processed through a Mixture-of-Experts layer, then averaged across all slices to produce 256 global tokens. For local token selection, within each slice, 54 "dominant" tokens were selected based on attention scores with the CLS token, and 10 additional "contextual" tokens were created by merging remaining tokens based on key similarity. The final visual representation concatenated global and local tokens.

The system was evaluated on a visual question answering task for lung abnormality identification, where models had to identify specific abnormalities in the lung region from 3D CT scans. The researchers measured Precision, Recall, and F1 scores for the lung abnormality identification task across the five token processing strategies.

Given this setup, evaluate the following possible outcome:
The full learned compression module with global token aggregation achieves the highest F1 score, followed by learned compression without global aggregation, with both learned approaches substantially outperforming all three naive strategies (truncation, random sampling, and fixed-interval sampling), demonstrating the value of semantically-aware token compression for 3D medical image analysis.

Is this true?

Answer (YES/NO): YES